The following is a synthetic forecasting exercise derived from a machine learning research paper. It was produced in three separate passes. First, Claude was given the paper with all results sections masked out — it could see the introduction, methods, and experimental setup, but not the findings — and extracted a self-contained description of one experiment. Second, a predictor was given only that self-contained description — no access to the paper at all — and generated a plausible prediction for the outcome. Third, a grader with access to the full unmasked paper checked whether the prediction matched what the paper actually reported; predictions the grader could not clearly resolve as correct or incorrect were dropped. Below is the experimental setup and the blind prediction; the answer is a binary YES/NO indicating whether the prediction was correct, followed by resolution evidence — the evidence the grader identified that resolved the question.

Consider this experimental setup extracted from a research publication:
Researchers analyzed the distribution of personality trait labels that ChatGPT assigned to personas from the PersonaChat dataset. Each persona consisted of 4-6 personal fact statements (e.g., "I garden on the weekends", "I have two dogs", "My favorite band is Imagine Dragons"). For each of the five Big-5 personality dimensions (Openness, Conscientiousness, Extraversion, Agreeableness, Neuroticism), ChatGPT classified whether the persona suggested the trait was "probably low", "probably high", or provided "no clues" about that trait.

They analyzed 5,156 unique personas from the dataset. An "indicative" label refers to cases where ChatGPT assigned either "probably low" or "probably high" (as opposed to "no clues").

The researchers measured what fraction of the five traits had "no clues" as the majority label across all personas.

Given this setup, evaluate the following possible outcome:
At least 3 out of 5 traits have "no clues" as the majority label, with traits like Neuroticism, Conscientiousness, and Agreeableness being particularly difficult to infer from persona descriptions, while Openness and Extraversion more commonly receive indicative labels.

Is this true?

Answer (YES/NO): NO